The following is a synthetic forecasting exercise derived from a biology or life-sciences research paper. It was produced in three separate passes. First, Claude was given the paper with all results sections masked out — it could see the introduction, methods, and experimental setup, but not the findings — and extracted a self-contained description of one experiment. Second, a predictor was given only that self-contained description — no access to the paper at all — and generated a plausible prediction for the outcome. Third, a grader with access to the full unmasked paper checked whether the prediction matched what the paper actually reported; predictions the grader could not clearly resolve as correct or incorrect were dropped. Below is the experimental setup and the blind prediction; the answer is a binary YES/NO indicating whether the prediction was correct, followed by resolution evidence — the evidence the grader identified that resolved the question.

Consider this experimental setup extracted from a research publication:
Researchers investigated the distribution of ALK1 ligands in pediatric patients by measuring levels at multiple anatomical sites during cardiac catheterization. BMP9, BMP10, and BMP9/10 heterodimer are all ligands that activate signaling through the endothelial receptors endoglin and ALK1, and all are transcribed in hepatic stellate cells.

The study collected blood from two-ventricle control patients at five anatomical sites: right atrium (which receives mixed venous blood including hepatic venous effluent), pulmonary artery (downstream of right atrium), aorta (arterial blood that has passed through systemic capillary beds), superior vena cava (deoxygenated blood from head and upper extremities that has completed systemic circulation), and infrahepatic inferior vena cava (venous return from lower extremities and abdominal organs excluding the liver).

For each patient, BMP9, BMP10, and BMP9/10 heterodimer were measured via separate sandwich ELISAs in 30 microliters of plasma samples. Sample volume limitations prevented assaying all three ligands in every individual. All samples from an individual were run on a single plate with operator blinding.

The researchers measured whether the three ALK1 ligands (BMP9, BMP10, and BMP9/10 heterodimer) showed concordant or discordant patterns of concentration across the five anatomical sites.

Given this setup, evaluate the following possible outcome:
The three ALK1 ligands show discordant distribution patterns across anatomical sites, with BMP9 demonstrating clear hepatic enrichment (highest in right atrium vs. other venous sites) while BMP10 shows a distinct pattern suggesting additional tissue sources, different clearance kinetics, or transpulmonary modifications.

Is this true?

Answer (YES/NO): NO